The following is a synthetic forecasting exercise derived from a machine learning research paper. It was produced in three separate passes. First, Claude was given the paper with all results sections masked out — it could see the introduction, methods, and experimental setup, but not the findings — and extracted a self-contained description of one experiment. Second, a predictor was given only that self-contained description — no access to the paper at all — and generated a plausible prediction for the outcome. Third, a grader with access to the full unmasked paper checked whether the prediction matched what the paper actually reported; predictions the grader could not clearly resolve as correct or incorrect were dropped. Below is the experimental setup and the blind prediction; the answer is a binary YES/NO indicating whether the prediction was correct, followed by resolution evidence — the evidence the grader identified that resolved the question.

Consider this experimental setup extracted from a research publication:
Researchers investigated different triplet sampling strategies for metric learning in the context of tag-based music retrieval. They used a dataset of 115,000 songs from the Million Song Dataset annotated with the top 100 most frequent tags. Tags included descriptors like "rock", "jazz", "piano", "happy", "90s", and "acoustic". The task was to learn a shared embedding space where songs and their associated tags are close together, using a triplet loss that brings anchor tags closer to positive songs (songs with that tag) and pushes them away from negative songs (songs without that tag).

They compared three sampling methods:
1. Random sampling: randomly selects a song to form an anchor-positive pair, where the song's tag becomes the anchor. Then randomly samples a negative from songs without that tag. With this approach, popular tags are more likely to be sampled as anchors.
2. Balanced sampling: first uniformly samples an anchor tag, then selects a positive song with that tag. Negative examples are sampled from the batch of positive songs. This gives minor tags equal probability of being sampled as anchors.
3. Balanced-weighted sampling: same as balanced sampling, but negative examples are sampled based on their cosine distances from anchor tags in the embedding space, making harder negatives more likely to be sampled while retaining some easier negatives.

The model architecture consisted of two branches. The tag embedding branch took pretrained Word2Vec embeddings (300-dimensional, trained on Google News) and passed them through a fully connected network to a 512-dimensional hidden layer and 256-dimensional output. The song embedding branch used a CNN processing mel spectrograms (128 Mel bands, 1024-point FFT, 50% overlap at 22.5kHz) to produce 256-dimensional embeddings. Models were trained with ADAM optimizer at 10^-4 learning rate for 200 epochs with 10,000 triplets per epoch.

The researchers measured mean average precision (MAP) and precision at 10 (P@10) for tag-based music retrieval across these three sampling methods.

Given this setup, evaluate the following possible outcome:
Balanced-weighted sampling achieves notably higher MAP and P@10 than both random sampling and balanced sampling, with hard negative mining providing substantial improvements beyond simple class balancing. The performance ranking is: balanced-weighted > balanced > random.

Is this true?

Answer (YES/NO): YES